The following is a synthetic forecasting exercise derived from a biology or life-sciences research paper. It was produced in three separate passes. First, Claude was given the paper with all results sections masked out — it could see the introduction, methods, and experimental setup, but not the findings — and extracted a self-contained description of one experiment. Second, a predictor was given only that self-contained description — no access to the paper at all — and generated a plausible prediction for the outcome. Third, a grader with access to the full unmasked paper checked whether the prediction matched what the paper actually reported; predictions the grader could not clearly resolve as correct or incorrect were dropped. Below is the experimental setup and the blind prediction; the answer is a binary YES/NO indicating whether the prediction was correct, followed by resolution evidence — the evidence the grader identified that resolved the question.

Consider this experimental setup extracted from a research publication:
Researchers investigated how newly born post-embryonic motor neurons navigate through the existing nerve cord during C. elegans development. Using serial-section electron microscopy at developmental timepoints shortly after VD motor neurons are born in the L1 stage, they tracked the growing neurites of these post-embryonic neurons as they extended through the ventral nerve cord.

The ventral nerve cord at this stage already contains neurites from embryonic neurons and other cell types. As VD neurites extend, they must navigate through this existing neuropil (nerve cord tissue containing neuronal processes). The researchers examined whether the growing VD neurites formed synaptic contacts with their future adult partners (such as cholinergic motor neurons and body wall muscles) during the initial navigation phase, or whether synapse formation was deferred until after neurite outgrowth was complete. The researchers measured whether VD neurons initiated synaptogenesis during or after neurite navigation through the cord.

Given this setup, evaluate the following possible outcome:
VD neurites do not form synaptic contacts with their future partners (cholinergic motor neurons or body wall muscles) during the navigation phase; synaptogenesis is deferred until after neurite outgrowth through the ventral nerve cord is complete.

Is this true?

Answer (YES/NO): NO